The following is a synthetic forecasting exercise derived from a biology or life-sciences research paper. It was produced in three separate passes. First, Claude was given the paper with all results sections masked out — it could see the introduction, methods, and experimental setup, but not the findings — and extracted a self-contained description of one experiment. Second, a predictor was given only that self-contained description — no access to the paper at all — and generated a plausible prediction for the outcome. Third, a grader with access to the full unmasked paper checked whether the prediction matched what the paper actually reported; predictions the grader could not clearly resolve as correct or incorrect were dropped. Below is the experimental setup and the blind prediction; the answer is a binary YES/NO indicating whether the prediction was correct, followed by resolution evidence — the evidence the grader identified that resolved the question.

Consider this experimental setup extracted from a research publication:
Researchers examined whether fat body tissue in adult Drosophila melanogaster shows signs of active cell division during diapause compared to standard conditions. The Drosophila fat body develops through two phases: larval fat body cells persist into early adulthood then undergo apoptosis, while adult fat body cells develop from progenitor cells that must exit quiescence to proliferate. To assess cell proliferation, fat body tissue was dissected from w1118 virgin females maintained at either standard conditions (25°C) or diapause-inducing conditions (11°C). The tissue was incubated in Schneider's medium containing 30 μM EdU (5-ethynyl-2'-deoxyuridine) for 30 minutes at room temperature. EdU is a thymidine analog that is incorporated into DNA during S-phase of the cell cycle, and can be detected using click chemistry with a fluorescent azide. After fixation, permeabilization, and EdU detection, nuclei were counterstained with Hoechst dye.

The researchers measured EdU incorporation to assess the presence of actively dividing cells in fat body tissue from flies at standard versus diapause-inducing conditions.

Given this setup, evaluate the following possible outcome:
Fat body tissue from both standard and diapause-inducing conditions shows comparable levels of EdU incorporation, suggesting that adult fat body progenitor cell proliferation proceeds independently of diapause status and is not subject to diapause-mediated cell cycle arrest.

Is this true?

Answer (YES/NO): NO